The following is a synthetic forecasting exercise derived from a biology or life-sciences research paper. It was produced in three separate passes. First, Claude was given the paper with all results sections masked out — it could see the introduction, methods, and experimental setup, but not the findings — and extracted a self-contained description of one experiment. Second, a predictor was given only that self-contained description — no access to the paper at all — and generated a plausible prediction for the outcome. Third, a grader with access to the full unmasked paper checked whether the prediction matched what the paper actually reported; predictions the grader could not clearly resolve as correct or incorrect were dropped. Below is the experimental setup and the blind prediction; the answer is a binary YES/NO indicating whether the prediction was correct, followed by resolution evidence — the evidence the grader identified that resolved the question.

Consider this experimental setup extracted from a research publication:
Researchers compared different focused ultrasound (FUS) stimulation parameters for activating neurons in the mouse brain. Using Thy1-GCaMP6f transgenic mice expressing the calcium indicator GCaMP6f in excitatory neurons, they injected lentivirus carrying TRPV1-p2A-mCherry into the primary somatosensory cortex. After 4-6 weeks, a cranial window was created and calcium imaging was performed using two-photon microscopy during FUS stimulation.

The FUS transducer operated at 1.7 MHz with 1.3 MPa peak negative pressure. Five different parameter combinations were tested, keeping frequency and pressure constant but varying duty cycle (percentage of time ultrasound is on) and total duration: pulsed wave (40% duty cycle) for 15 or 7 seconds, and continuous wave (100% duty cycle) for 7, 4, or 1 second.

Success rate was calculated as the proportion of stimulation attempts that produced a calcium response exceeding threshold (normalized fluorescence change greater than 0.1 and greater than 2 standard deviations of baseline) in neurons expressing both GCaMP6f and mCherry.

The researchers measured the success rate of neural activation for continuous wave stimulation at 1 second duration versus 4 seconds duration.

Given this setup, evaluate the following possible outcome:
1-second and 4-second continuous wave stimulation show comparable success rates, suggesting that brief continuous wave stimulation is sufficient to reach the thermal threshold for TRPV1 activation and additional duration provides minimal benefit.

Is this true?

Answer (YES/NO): NO